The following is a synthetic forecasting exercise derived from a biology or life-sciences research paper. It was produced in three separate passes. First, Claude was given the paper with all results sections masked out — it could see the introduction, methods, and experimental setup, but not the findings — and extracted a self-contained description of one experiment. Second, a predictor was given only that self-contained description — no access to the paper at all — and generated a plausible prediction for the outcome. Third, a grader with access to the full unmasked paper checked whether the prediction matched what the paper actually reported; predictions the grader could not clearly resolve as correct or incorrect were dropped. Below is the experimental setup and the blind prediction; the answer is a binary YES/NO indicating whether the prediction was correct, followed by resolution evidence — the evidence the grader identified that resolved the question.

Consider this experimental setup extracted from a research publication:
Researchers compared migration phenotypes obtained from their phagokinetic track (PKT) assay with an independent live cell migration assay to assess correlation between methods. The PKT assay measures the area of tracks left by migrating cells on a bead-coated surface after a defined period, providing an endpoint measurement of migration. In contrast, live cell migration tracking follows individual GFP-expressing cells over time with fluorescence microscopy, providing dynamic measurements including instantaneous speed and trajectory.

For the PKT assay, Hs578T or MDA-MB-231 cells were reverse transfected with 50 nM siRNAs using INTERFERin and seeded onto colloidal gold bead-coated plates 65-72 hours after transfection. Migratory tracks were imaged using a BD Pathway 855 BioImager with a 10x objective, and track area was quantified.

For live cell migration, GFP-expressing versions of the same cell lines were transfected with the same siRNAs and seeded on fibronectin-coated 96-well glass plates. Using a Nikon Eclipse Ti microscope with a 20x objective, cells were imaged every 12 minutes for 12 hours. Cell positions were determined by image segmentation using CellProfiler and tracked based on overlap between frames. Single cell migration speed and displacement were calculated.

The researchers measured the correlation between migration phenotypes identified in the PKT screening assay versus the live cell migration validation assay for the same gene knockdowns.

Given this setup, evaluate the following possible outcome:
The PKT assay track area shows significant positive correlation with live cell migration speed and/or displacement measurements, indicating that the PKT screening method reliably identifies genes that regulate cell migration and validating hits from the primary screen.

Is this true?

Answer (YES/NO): YES